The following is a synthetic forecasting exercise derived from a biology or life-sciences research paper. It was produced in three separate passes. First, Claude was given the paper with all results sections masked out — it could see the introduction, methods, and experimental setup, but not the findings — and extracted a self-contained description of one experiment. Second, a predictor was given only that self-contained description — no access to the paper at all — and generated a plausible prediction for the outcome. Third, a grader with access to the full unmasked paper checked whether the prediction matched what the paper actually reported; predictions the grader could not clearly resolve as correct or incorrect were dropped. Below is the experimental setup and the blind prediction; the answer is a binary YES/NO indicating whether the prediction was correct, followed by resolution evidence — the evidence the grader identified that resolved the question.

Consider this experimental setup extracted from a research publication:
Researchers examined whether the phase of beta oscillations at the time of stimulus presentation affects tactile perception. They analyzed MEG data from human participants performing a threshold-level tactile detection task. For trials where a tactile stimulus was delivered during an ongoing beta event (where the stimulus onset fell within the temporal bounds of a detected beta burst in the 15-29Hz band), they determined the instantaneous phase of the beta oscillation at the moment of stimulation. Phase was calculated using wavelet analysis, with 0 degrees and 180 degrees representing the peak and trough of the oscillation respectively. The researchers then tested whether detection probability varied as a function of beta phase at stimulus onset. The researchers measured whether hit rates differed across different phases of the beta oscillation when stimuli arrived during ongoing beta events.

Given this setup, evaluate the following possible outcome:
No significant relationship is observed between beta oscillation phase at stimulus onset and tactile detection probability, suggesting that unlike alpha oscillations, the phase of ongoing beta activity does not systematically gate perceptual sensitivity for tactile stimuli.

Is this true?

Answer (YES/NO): NO